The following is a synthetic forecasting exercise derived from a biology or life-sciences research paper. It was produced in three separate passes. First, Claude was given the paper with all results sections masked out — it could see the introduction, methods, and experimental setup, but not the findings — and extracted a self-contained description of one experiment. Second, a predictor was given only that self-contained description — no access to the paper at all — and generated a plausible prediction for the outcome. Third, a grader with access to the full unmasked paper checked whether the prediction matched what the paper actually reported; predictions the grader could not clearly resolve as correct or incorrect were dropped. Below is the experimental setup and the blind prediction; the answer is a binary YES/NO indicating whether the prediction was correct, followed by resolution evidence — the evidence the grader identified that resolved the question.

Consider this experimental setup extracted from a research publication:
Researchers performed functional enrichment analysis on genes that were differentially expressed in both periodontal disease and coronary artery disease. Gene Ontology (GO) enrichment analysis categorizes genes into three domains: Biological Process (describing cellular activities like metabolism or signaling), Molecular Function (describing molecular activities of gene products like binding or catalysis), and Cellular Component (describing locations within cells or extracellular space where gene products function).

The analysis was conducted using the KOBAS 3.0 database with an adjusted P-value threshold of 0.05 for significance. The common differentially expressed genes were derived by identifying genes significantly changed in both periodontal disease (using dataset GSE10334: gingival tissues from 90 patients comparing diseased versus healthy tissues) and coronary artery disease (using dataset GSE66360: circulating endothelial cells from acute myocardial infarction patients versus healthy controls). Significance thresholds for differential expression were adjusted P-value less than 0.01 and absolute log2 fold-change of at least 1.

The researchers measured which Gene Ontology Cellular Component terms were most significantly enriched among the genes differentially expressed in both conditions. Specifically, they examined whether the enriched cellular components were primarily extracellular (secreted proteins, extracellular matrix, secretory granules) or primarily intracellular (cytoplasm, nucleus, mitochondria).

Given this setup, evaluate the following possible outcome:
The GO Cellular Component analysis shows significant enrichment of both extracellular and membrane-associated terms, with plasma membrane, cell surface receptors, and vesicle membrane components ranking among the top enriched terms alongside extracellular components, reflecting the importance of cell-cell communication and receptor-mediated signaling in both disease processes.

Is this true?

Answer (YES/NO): NO